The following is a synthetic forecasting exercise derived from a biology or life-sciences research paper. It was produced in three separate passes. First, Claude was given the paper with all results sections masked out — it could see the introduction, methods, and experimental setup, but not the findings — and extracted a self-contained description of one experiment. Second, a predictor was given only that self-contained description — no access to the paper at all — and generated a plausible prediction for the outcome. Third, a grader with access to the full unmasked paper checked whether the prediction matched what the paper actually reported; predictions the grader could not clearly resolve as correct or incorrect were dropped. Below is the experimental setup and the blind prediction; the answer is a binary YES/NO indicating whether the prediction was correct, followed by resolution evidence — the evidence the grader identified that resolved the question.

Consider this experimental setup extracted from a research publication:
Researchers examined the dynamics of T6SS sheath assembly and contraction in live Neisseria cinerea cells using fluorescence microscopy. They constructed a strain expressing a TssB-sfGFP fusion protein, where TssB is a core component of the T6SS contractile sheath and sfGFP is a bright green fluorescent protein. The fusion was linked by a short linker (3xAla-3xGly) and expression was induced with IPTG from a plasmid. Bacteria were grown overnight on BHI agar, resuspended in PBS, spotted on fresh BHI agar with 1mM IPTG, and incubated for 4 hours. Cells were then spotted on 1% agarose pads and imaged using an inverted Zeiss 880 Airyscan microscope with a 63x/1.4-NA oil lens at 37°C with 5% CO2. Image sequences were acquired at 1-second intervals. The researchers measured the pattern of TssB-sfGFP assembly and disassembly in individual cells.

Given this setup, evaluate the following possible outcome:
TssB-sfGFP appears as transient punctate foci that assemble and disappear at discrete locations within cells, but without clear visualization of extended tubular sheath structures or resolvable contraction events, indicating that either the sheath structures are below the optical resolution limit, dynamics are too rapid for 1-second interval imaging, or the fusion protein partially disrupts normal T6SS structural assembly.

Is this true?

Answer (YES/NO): NO